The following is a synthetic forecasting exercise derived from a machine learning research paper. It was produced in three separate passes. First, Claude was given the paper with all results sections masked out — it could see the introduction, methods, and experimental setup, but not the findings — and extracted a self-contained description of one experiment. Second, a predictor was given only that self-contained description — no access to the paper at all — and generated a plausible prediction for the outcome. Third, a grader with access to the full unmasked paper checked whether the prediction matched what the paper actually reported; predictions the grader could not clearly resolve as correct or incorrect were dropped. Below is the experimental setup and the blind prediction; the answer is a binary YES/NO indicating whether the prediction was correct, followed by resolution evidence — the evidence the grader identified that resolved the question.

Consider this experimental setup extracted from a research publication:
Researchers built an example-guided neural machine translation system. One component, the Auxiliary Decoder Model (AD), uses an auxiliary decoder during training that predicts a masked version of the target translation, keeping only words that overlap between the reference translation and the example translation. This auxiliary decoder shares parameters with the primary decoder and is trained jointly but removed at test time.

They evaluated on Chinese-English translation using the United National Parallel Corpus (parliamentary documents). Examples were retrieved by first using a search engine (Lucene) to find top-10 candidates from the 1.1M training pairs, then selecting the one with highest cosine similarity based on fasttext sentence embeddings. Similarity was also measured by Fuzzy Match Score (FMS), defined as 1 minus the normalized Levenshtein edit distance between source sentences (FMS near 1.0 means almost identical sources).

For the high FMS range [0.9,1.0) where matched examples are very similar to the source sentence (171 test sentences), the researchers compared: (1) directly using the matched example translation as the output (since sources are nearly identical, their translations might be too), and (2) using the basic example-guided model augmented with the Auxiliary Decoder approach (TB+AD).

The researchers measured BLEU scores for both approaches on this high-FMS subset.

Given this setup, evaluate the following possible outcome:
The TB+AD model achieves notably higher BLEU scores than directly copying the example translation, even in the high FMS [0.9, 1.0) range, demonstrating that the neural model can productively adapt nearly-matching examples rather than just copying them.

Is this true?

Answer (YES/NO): NO